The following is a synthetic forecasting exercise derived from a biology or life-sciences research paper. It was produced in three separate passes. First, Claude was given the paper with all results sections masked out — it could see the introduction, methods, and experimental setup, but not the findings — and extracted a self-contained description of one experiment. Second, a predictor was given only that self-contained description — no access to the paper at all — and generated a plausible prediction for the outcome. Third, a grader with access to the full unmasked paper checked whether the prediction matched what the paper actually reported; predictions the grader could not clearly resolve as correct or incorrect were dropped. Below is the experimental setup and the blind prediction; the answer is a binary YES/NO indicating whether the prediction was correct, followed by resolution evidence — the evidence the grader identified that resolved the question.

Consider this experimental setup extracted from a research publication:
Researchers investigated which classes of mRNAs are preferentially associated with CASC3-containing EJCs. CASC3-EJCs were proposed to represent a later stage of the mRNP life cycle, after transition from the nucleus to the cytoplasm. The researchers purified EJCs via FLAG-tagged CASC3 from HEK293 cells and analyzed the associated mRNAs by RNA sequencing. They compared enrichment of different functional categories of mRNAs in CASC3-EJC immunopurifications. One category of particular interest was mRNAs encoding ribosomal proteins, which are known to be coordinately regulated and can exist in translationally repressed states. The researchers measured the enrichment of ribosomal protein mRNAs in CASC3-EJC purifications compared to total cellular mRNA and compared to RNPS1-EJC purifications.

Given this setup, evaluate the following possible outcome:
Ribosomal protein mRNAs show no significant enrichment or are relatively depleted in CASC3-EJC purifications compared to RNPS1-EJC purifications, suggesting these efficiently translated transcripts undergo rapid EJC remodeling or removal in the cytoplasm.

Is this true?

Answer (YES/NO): NO